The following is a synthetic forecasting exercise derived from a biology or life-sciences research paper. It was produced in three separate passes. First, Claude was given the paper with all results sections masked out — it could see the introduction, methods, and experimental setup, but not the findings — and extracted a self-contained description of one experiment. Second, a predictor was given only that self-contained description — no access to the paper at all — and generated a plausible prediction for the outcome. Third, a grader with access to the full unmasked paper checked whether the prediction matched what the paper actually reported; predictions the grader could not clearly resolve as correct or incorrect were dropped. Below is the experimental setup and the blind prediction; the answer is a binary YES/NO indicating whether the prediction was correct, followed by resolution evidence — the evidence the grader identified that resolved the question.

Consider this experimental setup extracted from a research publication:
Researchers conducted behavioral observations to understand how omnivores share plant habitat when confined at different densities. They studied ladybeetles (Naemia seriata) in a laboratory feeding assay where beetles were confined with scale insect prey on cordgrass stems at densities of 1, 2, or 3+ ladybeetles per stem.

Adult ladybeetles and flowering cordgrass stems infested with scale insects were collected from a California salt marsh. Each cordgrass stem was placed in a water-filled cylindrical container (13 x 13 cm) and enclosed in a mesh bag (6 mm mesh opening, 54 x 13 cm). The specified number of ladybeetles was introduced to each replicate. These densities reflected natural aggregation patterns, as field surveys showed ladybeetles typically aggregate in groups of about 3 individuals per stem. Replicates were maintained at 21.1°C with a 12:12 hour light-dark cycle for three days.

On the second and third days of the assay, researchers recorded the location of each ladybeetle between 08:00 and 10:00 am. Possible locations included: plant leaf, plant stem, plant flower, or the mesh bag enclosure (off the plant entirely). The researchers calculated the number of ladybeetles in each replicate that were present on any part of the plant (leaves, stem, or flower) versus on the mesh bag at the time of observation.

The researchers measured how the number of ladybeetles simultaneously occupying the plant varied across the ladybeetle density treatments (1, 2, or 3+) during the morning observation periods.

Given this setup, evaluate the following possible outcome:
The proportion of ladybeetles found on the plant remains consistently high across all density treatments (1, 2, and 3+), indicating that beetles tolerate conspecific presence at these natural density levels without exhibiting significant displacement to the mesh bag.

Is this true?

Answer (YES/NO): NO